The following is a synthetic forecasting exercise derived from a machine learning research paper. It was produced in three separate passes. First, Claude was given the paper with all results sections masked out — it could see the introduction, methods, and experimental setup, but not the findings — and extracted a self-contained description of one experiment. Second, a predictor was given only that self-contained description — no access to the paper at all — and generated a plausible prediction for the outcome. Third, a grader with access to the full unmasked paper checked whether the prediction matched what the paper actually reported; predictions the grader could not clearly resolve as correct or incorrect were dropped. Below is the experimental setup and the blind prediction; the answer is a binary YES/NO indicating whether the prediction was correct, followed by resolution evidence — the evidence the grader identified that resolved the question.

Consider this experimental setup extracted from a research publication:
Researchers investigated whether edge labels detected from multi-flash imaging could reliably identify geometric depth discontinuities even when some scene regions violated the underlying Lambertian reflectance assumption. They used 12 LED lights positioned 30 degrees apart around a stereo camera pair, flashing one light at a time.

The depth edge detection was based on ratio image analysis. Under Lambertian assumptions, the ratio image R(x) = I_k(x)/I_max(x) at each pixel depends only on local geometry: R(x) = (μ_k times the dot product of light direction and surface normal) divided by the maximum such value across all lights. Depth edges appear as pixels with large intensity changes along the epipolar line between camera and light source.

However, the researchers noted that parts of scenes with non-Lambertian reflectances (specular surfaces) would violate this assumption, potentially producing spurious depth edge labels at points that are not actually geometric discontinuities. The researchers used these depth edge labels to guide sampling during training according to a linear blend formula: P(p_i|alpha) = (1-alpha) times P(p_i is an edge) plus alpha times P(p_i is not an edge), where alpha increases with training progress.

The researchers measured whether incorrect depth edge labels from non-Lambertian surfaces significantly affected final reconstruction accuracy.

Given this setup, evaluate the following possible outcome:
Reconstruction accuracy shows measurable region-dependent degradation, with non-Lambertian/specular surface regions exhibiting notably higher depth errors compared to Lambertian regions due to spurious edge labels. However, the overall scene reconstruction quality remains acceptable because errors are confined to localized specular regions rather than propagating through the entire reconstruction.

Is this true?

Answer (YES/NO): NO